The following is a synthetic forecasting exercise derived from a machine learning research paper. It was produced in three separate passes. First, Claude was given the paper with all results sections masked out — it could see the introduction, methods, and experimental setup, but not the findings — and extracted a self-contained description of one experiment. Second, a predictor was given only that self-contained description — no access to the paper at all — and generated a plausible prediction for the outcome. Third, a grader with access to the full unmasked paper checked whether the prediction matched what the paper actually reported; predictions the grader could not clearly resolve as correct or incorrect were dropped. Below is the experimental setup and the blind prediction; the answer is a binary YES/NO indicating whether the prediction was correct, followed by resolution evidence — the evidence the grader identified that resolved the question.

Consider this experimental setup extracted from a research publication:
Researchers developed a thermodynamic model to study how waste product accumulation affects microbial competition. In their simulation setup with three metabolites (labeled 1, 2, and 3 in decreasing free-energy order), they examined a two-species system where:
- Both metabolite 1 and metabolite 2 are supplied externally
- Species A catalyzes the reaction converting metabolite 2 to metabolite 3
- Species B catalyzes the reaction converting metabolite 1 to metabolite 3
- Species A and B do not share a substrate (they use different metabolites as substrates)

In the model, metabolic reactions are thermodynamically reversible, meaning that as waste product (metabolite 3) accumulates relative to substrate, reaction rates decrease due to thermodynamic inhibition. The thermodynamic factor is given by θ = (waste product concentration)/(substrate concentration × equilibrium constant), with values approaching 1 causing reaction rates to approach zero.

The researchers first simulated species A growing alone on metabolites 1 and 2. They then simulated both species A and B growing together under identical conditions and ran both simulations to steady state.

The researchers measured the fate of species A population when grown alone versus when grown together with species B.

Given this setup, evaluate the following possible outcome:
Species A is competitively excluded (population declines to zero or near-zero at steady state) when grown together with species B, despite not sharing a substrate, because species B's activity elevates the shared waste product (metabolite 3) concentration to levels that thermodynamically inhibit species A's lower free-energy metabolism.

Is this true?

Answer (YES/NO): YES